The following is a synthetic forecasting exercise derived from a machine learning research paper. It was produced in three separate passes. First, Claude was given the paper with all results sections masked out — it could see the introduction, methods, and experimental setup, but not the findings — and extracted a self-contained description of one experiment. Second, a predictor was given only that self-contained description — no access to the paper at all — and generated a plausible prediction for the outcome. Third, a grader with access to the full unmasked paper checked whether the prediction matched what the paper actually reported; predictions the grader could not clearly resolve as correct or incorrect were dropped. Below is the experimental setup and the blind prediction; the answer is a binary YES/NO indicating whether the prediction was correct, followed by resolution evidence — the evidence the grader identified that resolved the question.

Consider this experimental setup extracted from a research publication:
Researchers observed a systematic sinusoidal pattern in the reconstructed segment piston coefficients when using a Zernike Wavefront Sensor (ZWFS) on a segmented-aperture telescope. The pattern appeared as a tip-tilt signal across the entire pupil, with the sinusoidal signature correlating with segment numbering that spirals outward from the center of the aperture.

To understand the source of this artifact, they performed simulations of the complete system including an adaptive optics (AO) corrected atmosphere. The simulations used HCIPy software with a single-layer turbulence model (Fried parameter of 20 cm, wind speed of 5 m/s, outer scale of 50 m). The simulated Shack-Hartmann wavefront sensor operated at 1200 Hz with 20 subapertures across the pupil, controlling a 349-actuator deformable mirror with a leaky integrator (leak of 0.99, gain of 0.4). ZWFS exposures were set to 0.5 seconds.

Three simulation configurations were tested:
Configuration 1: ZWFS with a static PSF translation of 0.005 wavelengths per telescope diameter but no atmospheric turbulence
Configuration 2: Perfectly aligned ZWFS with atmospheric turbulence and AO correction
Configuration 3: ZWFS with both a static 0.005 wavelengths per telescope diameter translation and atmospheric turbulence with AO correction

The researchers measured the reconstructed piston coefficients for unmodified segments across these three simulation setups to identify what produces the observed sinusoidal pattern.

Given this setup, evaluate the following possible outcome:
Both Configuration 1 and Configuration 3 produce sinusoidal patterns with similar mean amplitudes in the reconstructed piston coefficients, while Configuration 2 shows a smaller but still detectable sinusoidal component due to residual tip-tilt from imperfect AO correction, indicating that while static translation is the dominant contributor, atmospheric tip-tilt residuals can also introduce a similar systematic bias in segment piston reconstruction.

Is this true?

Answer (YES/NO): NO